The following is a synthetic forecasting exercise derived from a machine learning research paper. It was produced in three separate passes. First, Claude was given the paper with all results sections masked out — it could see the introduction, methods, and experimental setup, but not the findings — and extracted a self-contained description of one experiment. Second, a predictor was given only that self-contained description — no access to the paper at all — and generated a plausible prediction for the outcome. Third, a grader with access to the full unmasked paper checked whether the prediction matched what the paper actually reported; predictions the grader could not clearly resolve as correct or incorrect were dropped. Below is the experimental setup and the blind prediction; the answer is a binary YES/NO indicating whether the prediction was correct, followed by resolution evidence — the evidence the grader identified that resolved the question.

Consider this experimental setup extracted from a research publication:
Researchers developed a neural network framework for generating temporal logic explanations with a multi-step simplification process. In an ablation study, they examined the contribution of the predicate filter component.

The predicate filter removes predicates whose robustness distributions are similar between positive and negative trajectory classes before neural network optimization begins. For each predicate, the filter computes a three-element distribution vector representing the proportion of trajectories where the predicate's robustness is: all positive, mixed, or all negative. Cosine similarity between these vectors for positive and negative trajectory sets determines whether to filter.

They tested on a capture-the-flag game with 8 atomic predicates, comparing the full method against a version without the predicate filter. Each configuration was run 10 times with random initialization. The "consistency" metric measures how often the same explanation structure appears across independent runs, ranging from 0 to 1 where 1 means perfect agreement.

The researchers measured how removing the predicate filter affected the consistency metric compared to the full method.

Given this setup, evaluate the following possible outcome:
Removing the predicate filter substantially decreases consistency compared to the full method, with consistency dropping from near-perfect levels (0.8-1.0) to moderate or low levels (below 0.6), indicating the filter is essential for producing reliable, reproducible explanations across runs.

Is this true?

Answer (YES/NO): NO